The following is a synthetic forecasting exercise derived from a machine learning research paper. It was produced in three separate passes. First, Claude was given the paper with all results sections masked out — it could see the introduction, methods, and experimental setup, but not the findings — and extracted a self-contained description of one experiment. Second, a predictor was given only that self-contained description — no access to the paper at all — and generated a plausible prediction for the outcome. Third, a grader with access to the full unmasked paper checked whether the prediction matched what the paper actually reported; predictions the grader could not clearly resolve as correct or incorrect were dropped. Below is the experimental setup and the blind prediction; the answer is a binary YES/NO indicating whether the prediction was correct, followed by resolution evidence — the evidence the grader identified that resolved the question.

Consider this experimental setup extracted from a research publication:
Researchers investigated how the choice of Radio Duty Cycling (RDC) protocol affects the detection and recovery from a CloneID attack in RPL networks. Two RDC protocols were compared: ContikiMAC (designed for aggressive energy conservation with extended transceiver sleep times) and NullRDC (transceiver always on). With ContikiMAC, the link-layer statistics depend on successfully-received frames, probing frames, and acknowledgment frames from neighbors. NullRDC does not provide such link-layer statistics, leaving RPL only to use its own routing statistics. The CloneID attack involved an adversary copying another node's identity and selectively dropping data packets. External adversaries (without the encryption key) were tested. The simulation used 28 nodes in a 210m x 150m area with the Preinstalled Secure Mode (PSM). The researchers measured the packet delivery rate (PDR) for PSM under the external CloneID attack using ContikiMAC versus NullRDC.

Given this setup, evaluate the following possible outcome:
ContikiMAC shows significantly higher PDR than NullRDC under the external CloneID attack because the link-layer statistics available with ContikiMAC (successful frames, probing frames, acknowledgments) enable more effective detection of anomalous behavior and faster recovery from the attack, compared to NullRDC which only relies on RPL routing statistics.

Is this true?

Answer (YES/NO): NO